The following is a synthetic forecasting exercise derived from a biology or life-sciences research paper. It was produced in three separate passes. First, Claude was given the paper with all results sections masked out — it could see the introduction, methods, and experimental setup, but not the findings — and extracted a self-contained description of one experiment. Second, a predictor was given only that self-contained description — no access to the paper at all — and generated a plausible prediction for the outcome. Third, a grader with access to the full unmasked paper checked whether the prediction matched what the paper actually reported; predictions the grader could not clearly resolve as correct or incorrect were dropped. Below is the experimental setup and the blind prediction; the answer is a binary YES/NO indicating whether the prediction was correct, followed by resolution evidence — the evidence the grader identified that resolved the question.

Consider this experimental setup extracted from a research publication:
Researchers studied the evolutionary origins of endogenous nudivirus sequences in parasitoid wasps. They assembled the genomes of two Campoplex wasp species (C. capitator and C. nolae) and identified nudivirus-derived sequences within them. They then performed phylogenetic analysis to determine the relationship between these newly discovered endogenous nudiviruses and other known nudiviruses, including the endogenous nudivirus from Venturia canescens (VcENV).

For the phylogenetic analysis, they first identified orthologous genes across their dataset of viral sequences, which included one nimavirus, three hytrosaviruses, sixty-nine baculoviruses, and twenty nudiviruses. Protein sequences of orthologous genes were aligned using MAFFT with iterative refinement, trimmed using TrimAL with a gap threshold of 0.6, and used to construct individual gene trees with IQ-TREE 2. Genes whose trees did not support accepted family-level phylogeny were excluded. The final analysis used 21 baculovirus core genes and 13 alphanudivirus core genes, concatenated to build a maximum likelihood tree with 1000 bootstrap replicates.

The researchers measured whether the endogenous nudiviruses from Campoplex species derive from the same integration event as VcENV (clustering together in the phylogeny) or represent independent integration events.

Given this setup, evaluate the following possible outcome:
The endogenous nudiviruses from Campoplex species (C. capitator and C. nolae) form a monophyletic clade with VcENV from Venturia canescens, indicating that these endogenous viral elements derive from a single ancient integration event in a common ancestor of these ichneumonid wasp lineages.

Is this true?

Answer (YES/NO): YES